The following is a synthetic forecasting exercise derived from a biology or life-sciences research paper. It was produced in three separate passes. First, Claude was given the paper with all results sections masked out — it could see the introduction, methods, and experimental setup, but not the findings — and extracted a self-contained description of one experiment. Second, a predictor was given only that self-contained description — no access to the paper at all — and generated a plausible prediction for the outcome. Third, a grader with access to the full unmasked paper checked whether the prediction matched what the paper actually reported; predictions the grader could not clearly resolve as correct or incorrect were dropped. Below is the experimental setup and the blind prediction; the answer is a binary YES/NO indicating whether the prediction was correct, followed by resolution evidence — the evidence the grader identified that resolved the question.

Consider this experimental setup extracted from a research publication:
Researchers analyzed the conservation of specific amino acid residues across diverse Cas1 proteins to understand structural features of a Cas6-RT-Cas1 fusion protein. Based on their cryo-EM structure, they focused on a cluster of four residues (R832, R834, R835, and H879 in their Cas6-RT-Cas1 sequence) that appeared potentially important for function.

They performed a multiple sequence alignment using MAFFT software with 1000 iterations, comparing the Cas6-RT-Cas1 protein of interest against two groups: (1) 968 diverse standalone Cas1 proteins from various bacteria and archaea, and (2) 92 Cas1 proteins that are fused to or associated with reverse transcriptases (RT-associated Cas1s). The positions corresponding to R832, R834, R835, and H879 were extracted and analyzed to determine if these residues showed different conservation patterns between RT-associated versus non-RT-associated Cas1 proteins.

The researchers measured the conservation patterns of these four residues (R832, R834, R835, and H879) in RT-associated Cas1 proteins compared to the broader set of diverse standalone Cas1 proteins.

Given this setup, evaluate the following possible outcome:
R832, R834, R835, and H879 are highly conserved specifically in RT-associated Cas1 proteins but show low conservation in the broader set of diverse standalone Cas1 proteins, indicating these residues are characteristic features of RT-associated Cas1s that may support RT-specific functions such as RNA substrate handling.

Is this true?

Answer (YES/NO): NO